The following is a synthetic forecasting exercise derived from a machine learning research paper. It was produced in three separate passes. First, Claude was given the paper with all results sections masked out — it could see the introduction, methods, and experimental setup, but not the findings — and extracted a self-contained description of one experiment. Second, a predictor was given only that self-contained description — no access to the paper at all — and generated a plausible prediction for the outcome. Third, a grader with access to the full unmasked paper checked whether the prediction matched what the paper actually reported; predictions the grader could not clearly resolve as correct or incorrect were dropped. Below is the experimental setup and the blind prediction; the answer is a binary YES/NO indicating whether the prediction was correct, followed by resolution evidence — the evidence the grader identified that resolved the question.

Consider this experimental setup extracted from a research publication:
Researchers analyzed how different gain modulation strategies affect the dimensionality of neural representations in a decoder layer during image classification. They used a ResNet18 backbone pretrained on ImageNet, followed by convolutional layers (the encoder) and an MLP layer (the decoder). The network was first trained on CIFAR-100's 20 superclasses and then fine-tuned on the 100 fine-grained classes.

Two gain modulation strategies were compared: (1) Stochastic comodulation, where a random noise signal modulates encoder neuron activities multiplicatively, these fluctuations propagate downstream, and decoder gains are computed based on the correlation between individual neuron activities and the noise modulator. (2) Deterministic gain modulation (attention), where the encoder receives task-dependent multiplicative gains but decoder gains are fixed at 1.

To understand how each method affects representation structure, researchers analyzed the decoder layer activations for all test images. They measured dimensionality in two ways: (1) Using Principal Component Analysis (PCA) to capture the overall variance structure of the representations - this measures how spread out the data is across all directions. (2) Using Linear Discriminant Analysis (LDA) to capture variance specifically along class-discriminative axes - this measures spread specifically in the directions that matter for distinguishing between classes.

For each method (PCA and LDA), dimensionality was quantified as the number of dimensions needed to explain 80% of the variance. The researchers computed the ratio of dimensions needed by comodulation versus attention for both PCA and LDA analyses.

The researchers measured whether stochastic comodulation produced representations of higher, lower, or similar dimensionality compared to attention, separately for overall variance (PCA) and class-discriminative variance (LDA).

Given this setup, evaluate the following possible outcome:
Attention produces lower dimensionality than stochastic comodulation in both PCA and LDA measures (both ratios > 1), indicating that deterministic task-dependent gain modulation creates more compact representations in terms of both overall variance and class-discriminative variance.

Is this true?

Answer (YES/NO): NO